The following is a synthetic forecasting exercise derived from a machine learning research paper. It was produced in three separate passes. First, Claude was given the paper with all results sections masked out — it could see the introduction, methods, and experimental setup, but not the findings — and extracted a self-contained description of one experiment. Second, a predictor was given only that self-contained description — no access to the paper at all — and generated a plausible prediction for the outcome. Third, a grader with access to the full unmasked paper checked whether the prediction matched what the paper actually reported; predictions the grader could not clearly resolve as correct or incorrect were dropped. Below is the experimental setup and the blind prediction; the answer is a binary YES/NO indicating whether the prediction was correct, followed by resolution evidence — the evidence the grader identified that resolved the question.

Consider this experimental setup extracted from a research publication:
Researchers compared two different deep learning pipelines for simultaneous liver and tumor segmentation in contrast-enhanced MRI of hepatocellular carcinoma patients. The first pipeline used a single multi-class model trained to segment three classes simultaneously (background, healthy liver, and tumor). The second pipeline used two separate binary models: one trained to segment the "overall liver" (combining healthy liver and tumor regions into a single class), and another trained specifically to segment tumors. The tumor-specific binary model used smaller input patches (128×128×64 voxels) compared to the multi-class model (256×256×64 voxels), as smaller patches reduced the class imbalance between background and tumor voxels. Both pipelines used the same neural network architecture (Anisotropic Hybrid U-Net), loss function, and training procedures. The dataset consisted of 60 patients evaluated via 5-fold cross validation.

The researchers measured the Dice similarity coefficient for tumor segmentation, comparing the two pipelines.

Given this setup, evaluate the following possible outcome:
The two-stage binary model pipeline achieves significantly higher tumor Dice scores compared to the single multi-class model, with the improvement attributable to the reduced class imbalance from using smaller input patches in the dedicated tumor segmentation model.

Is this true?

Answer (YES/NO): NO